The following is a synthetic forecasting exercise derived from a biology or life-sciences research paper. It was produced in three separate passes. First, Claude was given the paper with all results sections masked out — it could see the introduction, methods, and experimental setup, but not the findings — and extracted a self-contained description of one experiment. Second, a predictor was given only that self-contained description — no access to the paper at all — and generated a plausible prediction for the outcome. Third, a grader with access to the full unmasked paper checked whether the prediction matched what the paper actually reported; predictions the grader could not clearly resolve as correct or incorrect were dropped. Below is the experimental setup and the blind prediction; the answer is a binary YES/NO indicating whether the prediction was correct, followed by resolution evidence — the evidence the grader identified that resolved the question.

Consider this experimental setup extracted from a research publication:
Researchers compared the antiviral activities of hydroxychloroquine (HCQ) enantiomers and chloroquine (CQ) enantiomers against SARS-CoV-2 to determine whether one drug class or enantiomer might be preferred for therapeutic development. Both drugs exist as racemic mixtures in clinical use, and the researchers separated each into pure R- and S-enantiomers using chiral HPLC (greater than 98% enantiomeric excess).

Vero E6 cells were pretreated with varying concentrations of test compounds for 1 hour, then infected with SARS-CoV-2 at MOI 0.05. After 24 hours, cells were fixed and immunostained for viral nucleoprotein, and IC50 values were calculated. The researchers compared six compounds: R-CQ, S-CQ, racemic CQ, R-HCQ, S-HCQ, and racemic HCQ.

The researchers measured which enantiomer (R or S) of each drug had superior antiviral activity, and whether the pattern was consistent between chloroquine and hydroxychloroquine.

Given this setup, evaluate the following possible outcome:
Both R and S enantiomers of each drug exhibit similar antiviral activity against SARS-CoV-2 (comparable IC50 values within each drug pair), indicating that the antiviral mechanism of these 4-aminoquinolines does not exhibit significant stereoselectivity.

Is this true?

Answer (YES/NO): NO